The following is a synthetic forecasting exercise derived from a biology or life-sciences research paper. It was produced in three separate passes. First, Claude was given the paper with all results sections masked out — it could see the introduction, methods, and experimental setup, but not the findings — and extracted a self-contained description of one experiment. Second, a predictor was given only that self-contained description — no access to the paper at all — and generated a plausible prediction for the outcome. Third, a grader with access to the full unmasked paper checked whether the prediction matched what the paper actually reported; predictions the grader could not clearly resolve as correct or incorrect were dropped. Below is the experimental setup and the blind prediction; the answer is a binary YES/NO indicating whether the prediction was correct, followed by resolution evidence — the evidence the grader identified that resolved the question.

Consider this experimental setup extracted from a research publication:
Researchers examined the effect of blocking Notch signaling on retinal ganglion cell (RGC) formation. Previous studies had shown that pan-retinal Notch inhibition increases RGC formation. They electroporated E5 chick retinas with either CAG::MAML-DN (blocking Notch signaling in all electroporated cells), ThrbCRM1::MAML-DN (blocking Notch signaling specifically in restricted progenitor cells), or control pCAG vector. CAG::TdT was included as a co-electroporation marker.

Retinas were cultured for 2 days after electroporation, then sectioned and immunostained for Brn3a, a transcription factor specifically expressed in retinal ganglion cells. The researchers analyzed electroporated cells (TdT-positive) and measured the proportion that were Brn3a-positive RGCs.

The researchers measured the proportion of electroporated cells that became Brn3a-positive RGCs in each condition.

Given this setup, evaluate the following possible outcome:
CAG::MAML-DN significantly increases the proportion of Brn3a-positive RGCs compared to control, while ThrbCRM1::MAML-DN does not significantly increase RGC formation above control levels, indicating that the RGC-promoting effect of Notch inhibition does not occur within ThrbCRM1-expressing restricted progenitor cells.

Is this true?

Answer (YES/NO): NO